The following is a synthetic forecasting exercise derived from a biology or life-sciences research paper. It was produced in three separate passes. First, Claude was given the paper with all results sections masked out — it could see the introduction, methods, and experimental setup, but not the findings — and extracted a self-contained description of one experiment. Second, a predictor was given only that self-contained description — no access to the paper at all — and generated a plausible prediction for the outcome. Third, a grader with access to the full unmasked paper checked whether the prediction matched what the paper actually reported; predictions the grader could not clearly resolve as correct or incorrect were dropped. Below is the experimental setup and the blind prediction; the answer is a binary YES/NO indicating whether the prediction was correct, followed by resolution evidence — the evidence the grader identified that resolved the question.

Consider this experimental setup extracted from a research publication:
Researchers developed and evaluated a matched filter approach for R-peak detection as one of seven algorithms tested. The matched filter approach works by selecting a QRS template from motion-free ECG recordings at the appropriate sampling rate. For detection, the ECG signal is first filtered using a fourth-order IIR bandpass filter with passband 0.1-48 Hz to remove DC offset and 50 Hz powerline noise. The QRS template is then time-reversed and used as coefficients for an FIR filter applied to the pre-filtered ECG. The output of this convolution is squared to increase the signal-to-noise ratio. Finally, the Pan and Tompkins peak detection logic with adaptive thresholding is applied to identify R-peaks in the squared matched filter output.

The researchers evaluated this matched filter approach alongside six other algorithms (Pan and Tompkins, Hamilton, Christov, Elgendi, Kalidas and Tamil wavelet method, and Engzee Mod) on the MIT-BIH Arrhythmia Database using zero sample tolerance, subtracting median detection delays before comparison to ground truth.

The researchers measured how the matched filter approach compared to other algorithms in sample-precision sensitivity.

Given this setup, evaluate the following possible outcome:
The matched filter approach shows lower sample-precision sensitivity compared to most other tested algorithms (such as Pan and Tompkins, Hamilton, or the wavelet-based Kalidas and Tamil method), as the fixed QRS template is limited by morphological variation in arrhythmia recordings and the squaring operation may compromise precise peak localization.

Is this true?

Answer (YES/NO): NO